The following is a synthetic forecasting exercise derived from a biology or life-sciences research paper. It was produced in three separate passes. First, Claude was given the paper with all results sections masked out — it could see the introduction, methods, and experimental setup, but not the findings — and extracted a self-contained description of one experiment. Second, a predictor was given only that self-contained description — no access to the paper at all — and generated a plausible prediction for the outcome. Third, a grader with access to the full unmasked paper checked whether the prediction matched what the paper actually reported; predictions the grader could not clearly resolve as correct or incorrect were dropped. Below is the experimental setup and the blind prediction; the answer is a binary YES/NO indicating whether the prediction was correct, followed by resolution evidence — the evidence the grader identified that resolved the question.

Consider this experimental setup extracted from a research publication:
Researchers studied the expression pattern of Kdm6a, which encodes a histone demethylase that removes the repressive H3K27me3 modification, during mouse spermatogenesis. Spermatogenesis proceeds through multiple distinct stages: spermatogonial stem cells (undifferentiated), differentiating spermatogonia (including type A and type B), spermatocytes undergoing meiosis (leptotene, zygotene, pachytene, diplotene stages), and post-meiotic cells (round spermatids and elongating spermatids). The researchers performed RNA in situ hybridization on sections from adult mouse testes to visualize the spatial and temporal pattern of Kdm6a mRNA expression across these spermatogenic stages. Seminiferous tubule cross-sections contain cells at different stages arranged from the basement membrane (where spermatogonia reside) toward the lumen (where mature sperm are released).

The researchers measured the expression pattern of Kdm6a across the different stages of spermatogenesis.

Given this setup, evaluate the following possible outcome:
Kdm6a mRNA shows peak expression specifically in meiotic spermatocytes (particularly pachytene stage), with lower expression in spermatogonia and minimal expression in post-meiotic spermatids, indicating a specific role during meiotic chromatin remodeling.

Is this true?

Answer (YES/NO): NO